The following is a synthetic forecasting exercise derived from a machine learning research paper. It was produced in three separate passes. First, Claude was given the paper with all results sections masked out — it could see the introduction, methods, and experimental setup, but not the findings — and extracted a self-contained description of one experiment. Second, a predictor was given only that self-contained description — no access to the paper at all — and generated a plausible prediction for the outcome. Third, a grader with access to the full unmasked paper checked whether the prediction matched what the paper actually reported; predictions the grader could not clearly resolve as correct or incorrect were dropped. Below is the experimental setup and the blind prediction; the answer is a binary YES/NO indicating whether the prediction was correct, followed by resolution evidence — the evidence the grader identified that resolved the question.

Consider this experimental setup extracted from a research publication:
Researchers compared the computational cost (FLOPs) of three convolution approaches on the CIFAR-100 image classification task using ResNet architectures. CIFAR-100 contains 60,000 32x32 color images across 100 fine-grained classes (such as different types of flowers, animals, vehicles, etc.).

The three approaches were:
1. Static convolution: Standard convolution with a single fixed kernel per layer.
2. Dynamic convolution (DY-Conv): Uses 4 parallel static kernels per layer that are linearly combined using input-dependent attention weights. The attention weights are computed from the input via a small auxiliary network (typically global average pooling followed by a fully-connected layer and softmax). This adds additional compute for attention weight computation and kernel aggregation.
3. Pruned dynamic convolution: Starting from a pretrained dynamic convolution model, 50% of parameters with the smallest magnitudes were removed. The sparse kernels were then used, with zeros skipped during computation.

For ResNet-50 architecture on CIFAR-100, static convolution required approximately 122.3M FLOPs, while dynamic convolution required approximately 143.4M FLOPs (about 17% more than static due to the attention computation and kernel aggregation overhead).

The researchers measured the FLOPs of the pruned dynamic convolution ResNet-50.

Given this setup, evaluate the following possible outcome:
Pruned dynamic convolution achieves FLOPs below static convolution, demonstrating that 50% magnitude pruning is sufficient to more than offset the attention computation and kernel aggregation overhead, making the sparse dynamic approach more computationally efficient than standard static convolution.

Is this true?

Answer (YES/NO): YES